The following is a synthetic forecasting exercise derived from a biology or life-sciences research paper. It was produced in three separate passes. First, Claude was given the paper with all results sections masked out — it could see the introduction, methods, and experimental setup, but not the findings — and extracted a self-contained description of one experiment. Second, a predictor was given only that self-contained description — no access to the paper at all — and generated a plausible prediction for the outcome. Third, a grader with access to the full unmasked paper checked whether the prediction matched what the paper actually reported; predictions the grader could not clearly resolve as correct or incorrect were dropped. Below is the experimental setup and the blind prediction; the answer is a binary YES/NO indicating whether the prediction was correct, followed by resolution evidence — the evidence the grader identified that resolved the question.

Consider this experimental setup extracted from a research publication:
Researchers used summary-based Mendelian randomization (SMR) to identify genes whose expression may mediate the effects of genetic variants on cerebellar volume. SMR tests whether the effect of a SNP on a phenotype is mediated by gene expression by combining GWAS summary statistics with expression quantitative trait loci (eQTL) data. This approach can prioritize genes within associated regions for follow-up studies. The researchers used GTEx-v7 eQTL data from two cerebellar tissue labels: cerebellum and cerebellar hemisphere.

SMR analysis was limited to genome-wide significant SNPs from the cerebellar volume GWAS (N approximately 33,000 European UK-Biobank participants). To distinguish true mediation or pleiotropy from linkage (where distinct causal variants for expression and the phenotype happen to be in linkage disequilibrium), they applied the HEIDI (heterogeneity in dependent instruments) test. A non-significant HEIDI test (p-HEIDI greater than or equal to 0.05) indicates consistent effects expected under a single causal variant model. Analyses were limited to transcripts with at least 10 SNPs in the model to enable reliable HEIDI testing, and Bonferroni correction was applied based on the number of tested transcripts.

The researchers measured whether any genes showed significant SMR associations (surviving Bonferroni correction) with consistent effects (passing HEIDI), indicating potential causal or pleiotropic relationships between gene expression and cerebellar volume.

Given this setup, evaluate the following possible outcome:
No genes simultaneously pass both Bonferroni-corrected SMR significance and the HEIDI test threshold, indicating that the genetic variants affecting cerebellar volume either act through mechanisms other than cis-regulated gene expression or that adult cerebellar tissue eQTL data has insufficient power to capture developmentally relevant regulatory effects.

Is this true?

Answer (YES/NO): NO